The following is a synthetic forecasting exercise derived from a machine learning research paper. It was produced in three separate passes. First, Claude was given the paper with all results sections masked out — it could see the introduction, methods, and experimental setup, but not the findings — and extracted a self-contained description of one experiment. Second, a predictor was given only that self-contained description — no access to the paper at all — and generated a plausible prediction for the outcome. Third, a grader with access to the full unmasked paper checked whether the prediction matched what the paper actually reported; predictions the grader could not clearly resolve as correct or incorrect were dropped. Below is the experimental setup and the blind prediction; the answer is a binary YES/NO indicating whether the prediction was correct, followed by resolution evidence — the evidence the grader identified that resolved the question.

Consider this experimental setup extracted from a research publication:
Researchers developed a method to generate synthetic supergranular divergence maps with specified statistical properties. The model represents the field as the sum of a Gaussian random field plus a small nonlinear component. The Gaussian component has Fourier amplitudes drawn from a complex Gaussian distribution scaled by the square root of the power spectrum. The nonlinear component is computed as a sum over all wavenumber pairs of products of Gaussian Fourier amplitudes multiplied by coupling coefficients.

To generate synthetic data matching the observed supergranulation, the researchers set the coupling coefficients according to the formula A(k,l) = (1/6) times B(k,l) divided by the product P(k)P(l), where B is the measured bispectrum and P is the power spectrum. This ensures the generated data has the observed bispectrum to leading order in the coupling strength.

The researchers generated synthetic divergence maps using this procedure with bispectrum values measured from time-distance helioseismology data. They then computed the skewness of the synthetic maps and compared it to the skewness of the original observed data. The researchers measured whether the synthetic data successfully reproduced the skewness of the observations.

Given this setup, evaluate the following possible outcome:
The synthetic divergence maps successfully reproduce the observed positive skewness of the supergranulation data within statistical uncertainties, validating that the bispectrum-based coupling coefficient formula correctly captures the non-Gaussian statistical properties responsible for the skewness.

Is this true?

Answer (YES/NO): NO